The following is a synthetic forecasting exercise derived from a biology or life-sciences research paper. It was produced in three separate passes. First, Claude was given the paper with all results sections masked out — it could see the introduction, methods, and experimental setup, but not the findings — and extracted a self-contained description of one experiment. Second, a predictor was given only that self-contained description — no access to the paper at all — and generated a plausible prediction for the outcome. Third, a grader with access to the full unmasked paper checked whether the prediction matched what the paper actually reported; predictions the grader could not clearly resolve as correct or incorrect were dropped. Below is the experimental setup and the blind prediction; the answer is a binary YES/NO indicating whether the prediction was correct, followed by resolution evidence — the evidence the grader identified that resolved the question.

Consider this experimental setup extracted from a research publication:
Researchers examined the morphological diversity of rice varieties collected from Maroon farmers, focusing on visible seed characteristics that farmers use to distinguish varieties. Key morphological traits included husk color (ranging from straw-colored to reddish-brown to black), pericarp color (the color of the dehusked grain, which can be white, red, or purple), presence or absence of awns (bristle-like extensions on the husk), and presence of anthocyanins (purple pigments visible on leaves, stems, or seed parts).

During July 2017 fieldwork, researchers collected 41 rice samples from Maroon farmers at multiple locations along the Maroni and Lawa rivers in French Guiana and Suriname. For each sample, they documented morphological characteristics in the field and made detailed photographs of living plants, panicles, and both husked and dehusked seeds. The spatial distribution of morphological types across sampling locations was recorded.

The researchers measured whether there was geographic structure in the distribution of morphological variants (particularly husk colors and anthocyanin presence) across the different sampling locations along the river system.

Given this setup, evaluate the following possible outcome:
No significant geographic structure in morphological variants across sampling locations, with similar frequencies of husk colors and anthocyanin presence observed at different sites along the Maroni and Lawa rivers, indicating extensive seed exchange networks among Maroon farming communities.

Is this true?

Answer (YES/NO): YES